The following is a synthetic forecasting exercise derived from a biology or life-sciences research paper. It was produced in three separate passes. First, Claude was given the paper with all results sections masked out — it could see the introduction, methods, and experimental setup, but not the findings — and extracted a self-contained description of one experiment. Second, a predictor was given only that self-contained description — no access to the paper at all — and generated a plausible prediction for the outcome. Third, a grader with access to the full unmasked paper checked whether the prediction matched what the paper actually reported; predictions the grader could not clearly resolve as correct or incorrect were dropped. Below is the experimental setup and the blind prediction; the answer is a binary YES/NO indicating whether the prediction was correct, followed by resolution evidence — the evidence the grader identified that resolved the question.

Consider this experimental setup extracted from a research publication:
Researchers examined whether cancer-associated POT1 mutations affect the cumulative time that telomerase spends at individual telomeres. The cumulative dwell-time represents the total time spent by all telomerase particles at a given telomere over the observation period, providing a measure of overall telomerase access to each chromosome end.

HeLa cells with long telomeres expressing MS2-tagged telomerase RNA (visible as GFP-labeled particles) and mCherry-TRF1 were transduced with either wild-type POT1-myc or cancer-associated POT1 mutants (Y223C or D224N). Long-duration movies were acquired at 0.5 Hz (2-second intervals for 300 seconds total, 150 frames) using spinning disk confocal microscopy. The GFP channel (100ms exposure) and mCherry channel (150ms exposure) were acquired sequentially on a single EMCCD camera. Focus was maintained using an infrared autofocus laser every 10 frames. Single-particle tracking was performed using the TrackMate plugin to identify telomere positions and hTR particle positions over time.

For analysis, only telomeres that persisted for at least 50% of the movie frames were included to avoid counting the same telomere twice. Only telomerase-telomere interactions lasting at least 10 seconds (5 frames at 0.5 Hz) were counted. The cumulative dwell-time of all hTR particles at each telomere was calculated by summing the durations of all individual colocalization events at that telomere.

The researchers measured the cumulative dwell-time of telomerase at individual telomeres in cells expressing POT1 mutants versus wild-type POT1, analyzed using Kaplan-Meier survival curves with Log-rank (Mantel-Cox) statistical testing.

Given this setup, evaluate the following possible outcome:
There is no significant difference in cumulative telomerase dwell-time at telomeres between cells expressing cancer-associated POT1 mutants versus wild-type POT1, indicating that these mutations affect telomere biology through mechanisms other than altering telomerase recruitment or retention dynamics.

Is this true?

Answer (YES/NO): NO